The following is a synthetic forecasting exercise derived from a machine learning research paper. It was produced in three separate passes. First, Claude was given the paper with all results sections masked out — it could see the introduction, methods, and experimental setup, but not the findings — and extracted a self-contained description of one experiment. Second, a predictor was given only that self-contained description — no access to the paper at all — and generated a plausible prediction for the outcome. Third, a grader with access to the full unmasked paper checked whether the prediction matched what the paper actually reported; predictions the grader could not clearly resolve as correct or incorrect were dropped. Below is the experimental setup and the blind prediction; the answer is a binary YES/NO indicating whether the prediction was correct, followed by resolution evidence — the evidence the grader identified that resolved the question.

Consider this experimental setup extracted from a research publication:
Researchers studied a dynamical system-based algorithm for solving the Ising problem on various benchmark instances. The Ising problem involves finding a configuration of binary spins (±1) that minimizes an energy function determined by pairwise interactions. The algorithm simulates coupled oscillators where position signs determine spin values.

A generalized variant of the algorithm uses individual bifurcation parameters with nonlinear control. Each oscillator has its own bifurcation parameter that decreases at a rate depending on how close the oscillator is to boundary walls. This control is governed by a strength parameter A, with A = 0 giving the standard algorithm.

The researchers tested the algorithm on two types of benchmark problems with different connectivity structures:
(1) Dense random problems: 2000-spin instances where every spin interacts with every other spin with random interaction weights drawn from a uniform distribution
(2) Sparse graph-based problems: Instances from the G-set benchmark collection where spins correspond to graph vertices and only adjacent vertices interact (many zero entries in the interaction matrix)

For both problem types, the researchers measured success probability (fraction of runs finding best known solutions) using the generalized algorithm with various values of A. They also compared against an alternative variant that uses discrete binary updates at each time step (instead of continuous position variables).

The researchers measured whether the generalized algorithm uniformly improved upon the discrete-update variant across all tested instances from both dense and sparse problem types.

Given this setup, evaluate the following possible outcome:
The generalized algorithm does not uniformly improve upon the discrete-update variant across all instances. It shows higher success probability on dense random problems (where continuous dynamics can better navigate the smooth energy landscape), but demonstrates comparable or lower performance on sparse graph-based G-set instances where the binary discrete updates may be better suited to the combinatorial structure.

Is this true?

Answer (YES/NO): NO